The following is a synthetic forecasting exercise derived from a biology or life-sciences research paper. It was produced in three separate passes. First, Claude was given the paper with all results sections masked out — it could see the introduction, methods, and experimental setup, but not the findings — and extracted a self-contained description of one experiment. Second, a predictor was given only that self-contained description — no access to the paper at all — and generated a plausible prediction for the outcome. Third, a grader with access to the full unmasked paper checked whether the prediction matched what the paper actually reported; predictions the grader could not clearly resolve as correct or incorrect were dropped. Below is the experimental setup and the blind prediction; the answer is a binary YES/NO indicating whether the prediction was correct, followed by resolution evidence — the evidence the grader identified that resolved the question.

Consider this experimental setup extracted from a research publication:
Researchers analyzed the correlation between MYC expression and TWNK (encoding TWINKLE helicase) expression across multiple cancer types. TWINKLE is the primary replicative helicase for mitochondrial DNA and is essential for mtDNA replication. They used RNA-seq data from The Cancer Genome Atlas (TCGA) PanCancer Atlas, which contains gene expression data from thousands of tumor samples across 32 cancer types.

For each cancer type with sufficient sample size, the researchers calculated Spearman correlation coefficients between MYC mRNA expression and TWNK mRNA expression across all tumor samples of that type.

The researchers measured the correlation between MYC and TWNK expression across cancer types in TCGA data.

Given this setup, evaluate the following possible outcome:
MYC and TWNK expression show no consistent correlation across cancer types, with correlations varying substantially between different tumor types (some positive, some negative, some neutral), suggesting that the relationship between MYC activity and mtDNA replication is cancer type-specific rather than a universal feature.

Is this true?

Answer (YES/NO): NO